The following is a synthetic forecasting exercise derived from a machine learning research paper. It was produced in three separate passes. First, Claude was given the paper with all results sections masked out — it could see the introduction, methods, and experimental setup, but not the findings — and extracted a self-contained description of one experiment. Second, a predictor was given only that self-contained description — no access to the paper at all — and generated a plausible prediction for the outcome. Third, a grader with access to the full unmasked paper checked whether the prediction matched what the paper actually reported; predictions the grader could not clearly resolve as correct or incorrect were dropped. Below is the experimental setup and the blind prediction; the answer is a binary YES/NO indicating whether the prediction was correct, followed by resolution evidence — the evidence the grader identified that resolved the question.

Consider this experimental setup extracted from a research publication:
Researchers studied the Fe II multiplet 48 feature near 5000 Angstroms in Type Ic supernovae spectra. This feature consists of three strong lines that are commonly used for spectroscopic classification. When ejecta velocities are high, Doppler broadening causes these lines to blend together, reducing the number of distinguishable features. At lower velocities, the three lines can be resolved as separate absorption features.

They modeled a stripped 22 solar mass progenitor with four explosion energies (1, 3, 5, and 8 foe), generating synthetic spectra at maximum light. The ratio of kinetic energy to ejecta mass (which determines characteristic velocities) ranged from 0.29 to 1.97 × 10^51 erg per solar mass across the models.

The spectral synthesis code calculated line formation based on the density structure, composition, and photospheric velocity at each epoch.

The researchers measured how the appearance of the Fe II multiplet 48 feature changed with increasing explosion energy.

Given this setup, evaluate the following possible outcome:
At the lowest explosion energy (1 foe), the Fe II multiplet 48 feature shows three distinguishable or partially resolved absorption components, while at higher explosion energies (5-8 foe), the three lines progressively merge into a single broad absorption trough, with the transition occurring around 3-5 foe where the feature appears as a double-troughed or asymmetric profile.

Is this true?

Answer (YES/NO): YES